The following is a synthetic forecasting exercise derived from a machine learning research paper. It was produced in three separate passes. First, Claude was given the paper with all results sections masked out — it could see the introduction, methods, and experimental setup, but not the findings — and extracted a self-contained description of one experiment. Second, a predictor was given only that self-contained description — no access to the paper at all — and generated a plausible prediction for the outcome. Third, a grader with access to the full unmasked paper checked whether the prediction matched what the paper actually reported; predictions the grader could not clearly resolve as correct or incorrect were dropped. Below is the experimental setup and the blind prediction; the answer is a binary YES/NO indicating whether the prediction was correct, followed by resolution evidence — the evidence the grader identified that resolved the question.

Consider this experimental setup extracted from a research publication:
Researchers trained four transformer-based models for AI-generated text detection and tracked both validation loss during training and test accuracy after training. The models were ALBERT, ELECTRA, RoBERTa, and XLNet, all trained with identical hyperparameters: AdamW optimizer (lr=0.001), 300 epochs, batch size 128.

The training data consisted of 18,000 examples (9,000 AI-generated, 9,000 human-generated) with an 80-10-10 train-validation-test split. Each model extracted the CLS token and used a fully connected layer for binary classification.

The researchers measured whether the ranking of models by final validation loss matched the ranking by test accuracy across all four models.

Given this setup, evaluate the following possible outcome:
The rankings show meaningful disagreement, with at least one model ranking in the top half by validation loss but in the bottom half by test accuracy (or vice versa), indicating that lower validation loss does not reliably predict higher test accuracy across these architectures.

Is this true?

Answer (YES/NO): NO